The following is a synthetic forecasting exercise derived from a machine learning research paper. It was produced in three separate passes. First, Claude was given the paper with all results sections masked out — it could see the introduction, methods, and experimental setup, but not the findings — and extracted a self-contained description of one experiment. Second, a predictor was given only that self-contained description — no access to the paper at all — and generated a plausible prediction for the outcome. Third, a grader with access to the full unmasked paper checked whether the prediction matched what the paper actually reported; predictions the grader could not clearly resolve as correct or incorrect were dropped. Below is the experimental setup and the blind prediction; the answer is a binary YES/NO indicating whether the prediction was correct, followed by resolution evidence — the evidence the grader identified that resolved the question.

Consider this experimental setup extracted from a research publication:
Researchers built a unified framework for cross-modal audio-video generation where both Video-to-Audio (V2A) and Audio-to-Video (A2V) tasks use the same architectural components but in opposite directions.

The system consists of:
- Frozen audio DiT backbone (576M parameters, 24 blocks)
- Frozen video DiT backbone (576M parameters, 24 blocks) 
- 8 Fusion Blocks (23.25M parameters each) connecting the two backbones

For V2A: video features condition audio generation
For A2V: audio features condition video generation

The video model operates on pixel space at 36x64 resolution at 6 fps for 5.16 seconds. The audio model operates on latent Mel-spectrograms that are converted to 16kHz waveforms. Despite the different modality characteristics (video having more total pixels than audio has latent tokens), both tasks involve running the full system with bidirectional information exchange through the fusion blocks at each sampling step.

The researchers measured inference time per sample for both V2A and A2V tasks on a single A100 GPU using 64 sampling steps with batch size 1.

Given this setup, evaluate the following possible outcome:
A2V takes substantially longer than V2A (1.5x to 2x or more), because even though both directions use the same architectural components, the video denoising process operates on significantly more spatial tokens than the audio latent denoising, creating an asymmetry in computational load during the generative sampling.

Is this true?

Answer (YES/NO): NO